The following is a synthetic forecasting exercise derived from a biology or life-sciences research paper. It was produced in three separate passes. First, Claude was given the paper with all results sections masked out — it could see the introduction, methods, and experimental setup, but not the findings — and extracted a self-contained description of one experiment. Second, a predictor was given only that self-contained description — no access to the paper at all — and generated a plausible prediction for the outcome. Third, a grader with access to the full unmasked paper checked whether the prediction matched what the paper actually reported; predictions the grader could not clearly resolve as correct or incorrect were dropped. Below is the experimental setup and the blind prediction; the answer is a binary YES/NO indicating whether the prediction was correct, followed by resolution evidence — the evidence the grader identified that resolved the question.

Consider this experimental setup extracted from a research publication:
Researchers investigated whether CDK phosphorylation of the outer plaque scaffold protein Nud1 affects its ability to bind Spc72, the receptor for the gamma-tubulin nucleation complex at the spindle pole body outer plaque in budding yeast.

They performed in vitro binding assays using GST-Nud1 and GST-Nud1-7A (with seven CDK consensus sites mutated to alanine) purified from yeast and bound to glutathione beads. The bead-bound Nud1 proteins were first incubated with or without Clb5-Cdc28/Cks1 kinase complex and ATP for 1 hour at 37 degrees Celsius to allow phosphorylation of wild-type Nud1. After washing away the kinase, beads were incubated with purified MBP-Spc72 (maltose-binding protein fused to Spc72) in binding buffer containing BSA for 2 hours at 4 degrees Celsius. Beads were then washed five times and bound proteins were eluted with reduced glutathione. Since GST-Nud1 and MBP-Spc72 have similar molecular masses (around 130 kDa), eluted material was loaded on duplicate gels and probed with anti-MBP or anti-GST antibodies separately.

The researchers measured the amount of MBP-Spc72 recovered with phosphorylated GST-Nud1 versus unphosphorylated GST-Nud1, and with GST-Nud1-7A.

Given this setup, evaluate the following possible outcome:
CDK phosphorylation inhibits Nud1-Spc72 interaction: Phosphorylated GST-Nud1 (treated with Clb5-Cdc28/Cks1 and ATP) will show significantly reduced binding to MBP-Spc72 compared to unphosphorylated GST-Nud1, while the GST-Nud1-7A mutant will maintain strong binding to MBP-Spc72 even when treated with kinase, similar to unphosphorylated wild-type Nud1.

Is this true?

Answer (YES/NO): NO